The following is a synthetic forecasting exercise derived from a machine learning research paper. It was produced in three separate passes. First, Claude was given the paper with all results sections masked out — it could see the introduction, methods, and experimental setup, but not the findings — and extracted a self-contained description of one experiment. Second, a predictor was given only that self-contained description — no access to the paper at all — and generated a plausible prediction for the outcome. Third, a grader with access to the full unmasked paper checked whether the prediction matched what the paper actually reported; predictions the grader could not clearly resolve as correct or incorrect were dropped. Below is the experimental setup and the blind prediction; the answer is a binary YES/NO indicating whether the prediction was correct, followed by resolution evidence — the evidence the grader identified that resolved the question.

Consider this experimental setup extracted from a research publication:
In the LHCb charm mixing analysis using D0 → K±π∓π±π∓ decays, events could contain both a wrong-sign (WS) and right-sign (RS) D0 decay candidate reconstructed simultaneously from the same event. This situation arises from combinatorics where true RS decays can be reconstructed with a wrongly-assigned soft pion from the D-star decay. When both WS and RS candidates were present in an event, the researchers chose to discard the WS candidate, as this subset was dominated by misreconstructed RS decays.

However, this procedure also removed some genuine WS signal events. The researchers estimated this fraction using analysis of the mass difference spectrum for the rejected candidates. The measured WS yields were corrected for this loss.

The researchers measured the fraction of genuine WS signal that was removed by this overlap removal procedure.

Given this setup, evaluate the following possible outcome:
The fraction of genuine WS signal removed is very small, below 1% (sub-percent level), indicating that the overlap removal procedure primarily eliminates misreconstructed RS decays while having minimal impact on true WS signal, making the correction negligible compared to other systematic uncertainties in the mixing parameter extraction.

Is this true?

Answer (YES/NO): YES